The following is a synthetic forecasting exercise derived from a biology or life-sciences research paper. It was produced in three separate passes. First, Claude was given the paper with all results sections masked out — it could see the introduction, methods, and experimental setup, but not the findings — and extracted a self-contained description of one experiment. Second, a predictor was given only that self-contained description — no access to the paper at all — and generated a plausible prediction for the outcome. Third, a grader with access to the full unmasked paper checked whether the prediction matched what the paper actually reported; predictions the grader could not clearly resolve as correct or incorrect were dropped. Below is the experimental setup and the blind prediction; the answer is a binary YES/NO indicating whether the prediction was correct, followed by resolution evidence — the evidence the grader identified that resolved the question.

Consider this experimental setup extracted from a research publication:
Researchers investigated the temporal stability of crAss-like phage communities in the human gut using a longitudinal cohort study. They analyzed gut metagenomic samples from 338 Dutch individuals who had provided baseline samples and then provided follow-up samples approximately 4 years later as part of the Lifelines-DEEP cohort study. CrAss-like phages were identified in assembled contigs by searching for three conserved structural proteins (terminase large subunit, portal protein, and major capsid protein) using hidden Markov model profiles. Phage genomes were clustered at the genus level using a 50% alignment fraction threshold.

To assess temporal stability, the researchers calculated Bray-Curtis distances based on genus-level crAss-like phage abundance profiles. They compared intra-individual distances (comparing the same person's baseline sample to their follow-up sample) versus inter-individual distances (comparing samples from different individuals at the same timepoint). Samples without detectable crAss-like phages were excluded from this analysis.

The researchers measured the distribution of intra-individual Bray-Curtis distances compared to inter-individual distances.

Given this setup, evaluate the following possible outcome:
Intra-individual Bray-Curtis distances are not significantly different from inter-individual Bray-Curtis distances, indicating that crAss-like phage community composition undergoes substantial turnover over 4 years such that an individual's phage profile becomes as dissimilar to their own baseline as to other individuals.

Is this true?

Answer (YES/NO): NO